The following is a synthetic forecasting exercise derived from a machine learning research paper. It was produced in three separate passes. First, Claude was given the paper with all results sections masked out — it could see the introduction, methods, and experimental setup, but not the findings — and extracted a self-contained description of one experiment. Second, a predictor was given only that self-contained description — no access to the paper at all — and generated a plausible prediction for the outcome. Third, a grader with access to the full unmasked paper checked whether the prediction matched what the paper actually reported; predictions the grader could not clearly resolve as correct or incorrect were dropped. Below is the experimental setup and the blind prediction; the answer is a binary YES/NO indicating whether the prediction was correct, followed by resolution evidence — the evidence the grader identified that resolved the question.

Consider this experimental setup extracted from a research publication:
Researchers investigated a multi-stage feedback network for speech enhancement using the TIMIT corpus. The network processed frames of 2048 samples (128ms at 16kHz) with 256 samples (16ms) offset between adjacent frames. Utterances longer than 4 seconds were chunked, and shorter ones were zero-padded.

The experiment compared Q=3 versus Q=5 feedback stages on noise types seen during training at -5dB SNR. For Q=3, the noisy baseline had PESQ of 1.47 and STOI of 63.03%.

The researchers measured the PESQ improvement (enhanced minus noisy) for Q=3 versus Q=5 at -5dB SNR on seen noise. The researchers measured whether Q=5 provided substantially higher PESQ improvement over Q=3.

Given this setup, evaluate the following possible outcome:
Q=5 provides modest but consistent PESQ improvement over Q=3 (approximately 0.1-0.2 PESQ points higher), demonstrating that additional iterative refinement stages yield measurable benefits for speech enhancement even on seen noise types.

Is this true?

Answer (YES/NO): NO